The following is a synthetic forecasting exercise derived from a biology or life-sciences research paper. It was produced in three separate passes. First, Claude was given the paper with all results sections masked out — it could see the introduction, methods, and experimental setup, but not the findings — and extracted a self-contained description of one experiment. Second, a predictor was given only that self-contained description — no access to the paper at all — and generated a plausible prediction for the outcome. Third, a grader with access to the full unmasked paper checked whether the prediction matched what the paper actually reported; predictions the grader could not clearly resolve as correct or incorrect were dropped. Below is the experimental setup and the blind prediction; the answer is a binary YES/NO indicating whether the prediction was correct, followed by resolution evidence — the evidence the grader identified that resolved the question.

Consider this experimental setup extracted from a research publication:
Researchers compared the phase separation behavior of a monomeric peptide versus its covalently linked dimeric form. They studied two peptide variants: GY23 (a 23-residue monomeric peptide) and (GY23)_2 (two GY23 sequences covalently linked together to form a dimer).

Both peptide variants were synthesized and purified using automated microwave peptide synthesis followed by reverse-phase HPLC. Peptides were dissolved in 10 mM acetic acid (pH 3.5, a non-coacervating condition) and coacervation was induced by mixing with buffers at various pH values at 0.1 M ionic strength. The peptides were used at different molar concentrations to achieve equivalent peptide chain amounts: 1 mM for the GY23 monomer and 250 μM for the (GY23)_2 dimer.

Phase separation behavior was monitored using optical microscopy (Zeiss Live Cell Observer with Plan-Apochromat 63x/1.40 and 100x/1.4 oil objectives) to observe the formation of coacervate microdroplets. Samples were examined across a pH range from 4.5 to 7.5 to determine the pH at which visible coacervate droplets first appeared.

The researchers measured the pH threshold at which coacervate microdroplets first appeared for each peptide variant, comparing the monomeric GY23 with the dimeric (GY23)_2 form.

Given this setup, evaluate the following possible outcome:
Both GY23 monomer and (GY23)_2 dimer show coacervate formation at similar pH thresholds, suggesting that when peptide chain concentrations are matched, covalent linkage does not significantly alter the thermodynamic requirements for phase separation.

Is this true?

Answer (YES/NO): NO